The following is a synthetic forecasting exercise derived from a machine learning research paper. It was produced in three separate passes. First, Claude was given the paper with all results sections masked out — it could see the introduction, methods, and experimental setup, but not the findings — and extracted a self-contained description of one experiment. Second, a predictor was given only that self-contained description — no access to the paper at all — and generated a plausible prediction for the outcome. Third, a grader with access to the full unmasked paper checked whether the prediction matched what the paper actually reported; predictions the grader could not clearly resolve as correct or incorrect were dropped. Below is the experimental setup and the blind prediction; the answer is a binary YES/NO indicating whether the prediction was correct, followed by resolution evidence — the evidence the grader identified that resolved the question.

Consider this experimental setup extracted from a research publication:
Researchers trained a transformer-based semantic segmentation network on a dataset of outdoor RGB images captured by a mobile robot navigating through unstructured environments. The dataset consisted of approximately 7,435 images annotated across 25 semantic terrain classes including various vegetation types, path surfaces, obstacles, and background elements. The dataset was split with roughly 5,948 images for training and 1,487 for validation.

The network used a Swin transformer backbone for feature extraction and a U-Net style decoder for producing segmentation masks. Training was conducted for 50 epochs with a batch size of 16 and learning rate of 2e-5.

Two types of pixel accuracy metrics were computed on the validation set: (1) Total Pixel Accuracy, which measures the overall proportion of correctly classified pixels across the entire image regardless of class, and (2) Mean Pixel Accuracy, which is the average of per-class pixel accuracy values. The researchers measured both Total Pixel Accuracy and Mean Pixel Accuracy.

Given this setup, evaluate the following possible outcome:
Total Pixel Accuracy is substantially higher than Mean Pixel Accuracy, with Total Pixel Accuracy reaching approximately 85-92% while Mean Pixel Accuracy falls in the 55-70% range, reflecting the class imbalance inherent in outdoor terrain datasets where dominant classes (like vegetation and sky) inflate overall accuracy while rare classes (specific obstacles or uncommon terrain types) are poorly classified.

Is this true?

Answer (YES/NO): NO